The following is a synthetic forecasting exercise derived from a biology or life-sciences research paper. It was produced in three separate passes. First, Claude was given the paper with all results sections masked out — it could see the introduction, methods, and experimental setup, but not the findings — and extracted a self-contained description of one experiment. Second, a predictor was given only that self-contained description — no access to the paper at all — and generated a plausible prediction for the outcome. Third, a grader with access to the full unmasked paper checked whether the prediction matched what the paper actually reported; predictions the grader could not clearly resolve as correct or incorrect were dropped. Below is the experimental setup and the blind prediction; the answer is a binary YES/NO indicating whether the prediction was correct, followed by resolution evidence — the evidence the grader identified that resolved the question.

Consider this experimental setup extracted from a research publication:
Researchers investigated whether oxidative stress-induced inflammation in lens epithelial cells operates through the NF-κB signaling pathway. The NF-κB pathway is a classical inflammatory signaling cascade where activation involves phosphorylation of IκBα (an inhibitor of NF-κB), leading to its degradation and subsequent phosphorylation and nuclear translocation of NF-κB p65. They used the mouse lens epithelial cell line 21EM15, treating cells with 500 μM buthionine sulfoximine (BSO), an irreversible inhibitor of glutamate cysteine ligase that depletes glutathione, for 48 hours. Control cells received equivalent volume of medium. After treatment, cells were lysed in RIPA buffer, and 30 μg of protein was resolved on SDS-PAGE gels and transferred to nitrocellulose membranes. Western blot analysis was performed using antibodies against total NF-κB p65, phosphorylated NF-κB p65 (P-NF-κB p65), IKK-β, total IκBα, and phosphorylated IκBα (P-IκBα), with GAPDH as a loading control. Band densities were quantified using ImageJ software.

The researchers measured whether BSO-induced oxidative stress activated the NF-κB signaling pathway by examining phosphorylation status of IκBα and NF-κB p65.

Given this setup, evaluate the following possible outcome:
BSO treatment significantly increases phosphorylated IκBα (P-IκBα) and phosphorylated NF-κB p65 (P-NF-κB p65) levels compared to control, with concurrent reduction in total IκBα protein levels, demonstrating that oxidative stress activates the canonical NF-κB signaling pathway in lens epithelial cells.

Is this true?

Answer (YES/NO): NO